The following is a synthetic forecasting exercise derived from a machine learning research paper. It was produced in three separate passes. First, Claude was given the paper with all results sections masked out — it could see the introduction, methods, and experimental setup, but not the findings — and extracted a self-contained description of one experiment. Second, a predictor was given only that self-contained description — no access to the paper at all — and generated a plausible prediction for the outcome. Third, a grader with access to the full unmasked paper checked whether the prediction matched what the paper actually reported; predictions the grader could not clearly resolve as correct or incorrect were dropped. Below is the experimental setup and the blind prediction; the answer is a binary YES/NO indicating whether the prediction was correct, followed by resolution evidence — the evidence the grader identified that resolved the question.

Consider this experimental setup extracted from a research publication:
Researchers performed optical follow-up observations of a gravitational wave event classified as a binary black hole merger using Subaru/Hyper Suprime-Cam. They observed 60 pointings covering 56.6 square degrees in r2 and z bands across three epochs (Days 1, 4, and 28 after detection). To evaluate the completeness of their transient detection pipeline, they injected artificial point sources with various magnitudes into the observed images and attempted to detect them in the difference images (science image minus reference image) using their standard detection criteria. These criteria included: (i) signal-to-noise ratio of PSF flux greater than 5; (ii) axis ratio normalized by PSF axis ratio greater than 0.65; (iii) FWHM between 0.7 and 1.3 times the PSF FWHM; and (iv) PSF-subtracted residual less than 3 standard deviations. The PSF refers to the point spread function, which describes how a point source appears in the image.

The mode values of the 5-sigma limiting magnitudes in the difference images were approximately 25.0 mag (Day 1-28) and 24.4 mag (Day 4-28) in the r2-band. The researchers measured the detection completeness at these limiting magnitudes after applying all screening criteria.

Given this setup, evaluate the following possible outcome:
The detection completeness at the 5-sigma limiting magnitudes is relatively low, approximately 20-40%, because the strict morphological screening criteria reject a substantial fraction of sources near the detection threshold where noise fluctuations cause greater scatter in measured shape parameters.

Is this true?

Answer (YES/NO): YES